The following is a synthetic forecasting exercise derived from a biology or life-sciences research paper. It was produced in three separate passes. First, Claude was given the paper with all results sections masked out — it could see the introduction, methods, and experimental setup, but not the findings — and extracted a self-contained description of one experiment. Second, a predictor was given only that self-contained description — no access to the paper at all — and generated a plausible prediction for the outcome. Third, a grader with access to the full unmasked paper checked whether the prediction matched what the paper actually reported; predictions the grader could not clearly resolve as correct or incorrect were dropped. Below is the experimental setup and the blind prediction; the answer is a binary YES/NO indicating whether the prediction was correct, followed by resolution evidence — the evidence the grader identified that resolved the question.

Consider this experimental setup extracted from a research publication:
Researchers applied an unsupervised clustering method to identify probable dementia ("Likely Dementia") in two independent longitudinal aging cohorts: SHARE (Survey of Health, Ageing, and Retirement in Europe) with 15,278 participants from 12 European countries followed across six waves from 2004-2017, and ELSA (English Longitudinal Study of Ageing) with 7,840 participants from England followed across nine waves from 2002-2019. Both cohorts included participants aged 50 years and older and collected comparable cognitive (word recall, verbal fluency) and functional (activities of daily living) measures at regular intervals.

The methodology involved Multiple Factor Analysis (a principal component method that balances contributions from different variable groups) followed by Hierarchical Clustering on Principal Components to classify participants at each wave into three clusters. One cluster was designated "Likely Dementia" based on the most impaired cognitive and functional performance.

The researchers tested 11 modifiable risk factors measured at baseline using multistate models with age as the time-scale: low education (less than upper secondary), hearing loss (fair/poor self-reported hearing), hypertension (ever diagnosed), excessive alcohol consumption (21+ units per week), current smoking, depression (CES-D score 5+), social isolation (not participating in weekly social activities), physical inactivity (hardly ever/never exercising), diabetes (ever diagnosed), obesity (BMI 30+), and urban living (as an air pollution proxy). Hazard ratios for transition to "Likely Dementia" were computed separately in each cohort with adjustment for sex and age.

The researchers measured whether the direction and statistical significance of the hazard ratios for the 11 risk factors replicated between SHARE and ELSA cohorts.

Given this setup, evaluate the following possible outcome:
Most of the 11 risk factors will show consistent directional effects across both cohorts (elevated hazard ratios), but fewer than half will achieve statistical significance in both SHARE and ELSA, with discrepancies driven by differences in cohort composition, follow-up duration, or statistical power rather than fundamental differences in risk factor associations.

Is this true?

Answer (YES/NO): NO